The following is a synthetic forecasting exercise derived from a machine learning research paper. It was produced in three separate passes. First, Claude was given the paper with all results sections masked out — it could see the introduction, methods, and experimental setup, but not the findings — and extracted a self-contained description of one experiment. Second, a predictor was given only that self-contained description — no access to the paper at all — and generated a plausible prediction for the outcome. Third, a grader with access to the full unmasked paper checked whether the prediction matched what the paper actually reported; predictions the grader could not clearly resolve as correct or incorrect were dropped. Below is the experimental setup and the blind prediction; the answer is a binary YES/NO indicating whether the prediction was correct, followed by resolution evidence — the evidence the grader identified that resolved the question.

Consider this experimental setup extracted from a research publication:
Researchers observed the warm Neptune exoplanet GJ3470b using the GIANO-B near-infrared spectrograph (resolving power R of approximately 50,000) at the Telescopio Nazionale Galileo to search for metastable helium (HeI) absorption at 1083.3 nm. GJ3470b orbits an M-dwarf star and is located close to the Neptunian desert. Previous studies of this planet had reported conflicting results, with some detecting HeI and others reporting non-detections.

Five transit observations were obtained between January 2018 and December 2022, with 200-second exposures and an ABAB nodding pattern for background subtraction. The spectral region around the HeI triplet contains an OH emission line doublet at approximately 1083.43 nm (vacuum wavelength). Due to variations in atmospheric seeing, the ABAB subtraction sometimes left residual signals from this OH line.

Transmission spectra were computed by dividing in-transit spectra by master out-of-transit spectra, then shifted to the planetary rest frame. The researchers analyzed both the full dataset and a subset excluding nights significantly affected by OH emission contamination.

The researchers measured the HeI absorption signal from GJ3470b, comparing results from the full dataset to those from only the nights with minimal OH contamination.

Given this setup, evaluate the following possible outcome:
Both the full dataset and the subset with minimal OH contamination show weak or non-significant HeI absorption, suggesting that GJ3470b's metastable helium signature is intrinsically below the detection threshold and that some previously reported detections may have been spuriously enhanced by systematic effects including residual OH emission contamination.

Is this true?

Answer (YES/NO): NO